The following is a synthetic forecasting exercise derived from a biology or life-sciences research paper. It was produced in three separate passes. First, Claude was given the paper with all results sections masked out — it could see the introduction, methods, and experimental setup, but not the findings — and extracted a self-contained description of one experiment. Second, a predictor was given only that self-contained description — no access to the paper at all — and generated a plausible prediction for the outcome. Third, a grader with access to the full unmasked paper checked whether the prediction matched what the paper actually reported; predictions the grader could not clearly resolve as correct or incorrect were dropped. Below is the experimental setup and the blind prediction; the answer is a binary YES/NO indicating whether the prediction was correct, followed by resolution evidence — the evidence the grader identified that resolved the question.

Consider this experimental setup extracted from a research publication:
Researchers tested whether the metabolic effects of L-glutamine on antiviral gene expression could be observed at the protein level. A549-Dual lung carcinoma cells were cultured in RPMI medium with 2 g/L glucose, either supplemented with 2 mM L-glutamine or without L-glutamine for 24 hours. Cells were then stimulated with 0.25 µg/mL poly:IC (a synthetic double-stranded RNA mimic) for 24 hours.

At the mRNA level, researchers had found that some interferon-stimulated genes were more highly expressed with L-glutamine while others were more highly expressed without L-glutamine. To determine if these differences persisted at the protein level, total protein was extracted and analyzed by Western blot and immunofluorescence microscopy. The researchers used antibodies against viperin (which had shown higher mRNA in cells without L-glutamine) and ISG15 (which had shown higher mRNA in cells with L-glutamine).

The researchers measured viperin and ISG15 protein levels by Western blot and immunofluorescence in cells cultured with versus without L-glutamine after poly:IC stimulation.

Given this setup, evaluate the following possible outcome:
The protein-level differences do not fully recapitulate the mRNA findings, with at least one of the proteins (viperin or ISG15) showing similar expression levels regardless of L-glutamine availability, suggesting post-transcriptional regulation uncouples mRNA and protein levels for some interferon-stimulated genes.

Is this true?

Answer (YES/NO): NO